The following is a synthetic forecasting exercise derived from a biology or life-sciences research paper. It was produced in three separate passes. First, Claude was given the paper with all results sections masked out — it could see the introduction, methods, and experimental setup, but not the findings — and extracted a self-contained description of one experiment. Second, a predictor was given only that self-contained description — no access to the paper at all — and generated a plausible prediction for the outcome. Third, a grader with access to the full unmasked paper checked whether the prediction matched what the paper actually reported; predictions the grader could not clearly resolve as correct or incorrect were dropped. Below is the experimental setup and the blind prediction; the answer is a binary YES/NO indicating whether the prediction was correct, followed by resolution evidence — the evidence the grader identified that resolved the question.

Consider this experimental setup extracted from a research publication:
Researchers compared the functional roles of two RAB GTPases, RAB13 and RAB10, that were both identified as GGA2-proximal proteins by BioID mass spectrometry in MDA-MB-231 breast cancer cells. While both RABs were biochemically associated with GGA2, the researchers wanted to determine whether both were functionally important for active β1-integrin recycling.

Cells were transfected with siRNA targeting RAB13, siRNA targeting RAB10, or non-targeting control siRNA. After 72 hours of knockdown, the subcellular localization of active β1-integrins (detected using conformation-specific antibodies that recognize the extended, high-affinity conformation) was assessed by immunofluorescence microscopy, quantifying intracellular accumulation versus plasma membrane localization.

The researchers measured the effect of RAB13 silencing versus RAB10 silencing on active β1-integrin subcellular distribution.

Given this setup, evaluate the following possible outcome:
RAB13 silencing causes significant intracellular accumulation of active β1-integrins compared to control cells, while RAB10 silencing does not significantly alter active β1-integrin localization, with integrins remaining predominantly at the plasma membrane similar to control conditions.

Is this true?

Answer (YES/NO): YES